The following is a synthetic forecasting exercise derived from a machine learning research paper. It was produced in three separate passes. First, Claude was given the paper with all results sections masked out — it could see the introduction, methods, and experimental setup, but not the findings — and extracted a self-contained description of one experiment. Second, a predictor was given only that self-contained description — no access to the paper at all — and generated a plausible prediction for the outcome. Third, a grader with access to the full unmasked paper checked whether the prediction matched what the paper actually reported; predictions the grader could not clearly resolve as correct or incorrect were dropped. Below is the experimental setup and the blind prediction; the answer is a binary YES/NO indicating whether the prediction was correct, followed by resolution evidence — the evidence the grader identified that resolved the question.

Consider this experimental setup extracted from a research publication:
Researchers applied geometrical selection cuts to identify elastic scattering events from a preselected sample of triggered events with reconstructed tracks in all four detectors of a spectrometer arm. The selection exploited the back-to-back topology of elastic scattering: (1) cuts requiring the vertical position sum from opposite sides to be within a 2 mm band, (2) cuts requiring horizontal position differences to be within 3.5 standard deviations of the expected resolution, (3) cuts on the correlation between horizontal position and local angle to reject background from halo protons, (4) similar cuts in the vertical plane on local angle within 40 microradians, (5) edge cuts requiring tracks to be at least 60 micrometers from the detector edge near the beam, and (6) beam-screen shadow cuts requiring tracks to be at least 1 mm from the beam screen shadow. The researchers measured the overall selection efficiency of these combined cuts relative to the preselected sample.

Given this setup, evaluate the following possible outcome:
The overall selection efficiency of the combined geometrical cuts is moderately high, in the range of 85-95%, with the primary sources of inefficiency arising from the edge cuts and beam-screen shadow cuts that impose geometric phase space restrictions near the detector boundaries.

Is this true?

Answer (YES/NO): YES